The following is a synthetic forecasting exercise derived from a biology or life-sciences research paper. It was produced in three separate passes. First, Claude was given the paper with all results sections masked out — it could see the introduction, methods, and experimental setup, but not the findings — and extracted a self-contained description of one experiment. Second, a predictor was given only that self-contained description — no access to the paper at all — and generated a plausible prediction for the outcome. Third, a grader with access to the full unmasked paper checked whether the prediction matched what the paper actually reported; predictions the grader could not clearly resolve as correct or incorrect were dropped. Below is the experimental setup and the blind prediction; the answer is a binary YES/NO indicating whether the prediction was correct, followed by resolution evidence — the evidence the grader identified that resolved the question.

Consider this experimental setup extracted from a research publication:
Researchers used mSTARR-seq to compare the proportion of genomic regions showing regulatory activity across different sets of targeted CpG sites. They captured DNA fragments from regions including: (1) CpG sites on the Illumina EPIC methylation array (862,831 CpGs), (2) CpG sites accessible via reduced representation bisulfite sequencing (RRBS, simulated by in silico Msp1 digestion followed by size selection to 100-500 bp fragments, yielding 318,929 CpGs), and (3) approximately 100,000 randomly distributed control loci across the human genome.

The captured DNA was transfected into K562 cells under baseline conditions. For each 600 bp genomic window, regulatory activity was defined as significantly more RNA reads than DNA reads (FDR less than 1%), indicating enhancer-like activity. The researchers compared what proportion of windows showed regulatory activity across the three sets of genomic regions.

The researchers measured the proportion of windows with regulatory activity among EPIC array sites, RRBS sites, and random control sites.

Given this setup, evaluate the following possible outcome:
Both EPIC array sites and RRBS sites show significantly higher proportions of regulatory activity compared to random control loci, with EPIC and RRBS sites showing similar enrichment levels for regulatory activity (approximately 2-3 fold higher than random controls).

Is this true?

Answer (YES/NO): NO